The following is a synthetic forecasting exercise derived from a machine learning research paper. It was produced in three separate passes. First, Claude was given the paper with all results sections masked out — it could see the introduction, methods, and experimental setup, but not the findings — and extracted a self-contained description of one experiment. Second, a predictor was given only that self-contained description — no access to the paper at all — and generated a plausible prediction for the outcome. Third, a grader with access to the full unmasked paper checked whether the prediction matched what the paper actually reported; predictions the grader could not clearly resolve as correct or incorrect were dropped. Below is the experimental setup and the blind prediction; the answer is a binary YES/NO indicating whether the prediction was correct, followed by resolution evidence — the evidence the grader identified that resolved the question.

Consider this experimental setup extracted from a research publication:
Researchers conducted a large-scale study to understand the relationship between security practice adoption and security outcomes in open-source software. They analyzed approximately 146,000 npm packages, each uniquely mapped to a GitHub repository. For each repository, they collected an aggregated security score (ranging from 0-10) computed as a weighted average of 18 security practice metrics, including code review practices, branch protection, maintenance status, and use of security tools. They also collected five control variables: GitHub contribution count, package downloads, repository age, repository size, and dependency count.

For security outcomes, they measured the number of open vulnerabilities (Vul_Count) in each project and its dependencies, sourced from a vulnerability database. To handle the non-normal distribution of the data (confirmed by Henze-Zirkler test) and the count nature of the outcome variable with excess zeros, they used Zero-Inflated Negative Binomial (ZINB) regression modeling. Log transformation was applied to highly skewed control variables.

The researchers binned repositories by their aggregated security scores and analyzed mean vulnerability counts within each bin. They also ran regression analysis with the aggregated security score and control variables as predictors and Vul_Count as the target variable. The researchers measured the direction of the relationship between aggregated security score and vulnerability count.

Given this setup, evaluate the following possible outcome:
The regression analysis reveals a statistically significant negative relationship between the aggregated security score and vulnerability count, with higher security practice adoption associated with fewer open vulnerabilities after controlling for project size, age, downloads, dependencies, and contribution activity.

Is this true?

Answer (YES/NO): YES